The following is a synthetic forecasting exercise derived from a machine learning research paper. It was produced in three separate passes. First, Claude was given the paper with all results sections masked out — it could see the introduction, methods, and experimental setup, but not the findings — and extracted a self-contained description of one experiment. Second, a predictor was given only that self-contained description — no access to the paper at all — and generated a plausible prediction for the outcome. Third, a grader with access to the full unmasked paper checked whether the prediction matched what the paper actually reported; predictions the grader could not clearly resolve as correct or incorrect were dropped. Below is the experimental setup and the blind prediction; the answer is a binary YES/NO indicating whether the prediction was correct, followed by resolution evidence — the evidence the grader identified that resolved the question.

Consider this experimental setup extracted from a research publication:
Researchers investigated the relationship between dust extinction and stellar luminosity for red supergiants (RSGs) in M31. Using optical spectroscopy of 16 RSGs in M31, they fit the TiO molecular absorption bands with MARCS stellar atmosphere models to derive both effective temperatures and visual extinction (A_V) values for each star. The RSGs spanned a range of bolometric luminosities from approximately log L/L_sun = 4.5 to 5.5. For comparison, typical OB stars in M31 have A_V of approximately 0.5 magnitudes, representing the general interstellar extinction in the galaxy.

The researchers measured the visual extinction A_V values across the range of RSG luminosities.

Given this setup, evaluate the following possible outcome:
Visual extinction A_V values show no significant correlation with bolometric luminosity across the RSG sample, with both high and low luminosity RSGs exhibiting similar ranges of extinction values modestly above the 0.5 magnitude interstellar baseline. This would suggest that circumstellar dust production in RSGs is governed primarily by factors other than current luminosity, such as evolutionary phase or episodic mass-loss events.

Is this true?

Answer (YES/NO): NO